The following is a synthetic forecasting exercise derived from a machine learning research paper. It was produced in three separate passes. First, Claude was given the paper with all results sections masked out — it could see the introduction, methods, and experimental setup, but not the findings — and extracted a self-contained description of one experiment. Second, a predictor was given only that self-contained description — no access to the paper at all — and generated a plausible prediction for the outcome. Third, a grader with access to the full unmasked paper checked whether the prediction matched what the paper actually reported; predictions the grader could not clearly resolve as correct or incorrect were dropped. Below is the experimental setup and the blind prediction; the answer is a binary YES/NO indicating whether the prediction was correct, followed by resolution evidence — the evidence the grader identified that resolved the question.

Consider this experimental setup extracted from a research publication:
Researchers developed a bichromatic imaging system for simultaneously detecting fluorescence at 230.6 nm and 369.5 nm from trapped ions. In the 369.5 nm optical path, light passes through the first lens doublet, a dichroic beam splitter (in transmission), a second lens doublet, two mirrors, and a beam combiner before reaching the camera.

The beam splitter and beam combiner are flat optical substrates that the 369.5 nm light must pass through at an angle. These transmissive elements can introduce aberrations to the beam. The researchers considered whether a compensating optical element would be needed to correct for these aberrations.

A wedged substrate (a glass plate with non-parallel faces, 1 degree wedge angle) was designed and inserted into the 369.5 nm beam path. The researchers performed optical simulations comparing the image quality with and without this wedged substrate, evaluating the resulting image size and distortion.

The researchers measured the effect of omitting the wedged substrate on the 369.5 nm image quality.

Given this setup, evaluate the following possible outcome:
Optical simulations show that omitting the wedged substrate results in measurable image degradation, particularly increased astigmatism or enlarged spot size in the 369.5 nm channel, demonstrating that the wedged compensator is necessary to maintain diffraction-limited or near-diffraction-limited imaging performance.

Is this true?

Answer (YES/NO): NO